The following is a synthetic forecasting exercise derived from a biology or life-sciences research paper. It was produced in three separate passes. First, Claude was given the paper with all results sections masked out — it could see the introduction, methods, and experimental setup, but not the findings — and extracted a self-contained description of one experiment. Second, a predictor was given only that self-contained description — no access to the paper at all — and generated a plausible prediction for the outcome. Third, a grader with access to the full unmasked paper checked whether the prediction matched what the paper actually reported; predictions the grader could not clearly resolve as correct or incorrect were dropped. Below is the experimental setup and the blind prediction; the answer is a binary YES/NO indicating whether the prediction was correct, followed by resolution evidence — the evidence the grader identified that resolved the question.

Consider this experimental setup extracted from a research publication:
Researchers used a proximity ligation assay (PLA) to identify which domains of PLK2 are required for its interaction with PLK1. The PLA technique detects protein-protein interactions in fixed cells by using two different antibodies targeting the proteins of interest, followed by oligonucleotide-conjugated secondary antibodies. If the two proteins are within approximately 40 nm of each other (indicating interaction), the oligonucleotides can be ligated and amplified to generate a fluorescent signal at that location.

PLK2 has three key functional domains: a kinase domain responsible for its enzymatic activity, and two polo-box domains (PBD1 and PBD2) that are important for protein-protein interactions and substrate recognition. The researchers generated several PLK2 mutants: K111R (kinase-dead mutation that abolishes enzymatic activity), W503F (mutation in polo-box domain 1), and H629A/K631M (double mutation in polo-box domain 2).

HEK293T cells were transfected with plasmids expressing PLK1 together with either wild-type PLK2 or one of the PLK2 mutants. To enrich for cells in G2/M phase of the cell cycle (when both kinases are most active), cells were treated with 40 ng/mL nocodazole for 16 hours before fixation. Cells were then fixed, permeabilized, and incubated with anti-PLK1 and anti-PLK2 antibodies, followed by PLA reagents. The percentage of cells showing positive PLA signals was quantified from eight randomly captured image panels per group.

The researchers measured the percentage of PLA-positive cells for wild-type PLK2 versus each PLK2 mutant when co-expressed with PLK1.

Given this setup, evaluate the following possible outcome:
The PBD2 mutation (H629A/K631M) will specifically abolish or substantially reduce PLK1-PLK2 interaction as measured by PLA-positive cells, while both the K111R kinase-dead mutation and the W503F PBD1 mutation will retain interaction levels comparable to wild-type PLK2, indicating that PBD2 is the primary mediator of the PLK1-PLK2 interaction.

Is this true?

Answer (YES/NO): NO